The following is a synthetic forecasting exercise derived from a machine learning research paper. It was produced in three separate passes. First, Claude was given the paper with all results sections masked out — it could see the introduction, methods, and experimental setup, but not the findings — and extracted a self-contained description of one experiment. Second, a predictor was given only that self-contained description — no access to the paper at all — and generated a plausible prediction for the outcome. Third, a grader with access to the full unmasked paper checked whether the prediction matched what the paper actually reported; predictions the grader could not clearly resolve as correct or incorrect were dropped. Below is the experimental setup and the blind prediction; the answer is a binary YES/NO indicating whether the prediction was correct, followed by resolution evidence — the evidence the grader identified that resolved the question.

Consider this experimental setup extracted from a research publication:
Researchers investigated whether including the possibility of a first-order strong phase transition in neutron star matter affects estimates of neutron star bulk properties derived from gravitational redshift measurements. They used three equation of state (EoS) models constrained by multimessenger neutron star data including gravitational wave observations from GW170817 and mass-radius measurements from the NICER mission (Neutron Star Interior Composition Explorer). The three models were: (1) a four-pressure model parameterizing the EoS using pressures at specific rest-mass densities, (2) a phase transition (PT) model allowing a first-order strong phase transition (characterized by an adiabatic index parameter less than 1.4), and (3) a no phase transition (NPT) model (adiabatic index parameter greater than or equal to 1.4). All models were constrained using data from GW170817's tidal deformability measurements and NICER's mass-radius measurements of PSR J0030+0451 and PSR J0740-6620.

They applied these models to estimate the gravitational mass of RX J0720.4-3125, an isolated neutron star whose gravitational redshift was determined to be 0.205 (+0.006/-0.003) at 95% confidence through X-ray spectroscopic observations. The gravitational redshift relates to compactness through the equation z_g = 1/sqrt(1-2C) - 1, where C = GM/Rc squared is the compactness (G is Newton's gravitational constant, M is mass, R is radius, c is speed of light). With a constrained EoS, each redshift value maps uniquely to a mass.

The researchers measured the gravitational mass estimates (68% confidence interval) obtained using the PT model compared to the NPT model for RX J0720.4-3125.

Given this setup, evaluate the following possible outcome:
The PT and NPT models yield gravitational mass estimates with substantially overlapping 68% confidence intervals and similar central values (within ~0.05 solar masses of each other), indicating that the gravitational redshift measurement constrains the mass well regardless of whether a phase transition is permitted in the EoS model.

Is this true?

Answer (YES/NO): YES